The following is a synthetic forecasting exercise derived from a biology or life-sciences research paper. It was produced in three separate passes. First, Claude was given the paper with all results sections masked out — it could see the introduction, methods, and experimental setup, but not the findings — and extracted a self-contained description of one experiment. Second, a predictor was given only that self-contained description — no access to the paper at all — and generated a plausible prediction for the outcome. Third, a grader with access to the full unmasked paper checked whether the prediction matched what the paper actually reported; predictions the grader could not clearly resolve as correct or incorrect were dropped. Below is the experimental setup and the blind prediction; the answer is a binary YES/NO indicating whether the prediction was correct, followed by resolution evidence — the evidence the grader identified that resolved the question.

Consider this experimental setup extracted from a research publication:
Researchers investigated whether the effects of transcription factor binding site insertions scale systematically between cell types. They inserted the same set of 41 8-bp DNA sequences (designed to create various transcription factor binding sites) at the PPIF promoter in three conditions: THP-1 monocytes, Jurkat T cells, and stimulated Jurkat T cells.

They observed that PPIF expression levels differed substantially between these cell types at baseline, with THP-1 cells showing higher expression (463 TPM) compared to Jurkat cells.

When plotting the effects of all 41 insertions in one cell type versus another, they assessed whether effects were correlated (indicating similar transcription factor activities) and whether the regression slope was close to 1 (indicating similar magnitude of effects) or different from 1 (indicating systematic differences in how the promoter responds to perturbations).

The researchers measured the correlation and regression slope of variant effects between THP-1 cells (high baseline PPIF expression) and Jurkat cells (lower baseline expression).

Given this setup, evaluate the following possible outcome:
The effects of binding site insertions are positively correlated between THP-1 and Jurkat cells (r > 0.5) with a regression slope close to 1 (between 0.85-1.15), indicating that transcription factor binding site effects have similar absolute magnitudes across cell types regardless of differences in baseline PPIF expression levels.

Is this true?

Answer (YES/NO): NO